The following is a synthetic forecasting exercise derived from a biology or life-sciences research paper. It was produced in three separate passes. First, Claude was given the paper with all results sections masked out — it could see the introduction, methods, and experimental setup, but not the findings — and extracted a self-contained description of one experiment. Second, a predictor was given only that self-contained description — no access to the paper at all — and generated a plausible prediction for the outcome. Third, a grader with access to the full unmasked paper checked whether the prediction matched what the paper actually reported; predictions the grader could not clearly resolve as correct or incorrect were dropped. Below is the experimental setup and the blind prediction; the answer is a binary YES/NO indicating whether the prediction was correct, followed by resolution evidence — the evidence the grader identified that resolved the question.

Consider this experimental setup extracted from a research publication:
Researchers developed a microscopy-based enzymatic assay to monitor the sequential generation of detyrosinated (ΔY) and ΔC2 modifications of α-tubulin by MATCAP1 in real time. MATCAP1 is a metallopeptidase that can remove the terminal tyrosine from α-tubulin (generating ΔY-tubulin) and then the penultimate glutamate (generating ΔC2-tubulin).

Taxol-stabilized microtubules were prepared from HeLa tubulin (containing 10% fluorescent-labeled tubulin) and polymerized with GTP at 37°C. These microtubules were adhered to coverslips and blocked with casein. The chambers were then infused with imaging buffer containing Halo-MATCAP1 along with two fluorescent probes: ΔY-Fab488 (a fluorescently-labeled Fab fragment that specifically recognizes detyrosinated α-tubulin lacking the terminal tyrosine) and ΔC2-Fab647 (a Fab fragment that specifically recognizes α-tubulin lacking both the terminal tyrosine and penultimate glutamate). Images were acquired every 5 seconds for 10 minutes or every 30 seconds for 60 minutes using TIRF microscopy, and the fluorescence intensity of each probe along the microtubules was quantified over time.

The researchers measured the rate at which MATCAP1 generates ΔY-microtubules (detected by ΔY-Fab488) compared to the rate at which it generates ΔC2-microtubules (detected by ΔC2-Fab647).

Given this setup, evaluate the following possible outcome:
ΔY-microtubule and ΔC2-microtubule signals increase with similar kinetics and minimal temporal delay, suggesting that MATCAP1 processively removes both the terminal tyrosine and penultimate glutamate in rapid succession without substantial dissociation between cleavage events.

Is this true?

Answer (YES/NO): NO